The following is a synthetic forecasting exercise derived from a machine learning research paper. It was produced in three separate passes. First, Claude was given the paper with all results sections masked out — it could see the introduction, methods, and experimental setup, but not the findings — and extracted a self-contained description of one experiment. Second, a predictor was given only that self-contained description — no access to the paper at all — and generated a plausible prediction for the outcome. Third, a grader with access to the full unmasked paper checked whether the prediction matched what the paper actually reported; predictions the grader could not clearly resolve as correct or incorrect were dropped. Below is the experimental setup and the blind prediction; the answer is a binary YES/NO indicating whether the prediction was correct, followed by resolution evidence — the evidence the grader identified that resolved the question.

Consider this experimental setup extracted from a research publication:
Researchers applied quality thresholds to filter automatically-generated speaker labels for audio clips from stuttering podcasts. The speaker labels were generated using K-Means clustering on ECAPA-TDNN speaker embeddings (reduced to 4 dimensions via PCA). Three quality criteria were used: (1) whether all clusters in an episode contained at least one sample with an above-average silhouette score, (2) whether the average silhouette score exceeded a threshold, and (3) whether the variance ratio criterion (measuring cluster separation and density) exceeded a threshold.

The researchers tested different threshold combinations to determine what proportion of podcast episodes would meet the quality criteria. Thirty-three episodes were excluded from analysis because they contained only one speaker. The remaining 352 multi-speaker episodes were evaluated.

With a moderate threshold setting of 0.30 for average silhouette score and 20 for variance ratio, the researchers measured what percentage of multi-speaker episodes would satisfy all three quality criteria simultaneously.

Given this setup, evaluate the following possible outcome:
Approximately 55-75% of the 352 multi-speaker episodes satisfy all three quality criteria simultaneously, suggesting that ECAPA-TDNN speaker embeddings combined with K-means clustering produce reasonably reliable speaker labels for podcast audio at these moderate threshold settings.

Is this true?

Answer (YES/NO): YES